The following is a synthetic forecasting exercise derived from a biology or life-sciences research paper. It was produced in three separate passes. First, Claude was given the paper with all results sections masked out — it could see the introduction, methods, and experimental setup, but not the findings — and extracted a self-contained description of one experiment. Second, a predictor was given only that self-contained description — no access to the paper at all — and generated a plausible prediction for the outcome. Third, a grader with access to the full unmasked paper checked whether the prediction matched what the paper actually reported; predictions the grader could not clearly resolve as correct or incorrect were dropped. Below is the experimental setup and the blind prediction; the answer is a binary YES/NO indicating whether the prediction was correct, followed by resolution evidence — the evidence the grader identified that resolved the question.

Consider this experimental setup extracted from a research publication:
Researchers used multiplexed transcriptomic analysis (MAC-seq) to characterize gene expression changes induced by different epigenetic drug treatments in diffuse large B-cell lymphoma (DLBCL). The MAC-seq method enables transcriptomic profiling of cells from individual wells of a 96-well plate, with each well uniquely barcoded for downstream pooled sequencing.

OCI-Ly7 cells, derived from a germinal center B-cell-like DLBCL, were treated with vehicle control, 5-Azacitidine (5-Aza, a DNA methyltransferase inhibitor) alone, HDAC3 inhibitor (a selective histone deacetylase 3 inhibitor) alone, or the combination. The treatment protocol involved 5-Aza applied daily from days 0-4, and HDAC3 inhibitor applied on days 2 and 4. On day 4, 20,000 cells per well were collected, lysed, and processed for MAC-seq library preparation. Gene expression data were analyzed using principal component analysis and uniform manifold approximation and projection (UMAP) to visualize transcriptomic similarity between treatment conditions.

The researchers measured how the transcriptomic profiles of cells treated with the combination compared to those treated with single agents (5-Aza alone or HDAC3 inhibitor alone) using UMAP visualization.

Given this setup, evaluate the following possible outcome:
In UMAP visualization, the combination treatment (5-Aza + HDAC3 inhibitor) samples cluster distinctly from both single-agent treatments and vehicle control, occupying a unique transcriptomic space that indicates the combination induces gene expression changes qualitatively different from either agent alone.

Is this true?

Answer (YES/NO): YES